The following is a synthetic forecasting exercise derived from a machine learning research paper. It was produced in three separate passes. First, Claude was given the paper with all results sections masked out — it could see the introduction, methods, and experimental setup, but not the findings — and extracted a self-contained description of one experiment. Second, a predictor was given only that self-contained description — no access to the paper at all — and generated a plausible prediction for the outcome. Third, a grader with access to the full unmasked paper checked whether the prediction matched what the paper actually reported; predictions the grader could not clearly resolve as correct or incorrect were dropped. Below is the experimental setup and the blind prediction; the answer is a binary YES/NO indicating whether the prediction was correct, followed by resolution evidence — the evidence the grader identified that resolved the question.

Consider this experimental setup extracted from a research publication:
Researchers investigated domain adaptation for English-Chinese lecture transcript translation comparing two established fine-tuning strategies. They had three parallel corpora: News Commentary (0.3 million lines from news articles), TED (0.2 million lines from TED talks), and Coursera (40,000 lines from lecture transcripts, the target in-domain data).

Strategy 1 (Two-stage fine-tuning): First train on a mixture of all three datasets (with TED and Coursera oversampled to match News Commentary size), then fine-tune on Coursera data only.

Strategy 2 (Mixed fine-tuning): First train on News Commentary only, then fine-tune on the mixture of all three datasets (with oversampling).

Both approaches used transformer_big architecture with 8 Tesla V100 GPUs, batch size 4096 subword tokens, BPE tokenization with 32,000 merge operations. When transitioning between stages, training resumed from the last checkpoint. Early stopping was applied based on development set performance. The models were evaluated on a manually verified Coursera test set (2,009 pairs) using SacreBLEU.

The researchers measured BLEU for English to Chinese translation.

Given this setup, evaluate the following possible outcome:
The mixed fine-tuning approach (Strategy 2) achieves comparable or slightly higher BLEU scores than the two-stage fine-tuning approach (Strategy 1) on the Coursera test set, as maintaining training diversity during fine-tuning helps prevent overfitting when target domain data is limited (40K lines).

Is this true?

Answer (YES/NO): NO